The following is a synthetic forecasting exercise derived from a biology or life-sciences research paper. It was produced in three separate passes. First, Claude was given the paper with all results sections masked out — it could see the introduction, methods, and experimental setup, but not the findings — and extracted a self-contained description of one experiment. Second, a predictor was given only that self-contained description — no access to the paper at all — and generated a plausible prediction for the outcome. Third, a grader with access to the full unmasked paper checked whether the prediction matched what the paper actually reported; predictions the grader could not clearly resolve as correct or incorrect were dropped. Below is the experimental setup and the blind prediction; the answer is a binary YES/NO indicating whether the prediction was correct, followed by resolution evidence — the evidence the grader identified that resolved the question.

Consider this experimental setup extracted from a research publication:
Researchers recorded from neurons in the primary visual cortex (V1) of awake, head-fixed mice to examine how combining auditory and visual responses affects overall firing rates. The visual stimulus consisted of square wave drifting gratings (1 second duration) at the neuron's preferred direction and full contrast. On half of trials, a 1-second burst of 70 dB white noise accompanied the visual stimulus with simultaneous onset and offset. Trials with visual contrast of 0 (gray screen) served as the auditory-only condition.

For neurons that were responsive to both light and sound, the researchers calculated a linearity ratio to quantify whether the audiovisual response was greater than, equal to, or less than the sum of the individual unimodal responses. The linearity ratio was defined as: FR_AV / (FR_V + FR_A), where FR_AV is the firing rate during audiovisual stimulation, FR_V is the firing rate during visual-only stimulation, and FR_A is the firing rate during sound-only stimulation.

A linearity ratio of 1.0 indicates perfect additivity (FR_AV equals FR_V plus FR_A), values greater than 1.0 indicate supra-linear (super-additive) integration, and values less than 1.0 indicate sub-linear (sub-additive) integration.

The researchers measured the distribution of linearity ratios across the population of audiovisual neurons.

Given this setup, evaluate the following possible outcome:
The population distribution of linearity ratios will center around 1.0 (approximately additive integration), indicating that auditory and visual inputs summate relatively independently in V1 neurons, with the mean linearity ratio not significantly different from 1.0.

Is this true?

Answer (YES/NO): NO